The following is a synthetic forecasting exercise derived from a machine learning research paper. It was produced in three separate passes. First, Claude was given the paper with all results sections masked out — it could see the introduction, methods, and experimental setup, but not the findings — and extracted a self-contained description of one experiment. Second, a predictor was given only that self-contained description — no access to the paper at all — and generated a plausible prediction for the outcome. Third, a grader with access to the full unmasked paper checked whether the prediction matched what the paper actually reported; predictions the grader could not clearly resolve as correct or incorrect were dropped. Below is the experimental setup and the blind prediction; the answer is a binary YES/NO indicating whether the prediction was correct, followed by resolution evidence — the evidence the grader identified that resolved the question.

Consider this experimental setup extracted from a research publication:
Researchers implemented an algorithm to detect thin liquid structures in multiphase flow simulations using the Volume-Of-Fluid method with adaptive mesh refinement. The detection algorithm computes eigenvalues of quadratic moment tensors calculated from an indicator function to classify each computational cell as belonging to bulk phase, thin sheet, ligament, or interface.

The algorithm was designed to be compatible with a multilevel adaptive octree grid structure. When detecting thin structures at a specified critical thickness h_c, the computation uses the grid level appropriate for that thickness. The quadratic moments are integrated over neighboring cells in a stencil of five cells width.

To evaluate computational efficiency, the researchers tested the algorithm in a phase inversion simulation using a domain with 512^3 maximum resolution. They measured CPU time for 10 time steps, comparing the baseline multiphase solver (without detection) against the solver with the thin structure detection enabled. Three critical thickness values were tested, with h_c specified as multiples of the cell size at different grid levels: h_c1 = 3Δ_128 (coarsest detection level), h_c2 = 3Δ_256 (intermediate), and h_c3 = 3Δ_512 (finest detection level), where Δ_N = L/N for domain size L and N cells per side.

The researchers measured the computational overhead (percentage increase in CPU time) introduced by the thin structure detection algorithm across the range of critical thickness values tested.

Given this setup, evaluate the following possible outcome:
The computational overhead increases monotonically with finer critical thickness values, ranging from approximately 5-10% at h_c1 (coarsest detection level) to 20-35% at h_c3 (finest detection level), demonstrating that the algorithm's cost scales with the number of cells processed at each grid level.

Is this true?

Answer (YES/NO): NO